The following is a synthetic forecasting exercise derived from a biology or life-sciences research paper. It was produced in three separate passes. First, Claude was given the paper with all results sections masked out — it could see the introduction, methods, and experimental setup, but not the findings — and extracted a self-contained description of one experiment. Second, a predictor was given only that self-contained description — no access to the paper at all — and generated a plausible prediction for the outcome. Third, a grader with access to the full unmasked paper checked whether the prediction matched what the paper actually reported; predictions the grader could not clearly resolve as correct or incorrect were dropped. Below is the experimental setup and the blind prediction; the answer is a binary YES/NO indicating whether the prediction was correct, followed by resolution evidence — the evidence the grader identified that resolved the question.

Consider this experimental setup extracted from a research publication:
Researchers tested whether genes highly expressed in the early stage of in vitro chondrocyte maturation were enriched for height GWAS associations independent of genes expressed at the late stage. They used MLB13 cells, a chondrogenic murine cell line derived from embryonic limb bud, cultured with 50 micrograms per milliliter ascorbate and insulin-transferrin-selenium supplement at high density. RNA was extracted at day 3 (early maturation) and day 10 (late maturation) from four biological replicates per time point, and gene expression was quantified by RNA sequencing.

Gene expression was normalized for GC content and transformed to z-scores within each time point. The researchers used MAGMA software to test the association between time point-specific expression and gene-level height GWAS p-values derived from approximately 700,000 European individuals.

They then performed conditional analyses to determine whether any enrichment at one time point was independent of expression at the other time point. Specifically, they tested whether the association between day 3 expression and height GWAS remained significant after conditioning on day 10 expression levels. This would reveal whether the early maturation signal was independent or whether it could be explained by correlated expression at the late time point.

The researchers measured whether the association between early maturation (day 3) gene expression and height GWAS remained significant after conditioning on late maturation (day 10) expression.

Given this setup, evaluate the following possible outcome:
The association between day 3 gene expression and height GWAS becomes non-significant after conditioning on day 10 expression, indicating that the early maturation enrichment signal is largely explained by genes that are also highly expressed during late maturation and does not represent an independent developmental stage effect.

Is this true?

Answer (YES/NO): NO